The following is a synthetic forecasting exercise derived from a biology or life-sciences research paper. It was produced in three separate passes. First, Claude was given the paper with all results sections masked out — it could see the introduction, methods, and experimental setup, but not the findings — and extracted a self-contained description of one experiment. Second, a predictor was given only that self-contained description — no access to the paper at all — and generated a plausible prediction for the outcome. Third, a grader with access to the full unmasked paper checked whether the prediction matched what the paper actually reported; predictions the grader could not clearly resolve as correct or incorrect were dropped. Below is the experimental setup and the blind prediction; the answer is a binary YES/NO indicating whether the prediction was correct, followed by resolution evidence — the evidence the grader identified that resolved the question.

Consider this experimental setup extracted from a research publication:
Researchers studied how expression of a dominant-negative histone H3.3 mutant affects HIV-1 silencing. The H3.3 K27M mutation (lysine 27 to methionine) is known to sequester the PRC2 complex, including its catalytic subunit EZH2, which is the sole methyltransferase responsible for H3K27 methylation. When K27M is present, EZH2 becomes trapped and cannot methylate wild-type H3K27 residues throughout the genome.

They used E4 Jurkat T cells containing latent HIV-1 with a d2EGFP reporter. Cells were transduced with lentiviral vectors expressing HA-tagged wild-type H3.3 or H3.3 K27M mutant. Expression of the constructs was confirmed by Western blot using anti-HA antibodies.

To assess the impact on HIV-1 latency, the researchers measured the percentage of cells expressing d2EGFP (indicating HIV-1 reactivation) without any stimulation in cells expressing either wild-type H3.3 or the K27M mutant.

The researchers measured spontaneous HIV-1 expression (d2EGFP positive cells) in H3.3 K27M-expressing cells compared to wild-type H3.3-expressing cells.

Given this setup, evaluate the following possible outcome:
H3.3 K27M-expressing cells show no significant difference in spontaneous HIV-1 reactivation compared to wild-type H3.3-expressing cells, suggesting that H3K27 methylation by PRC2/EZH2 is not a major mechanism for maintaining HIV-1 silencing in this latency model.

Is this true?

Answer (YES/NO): NO